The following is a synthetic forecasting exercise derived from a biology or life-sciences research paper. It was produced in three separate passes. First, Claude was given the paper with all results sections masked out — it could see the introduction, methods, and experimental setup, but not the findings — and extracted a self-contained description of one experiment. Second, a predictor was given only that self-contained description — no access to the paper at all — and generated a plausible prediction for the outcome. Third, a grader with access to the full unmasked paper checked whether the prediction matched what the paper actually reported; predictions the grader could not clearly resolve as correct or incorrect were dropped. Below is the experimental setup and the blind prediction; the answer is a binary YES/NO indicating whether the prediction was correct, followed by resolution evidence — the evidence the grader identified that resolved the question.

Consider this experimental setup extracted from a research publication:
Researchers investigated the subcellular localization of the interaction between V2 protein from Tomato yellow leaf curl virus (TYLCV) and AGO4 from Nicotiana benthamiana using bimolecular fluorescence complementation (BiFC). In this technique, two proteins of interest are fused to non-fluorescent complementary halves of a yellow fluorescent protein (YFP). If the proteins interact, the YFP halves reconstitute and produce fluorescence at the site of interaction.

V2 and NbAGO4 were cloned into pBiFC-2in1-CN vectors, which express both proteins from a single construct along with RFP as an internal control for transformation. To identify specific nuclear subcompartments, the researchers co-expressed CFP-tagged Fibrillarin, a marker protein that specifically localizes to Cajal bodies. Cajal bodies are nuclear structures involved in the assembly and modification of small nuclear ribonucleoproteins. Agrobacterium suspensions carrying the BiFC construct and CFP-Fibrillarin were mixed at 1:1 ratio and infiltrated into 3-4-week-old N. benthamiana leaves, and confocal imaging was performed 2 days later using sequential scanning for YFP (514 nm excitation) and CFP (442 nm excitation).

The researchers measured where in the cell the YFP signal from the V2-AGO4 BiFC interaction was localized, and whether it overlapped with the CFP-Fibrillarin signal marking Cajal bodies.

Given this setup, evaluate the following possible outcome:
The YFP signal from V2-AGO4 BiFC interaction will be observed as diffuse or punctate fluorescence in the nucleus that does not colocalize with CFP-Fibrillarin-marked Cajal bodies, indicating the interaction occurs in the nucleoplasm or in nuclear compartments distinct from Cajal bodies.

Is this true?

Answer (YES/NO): NO